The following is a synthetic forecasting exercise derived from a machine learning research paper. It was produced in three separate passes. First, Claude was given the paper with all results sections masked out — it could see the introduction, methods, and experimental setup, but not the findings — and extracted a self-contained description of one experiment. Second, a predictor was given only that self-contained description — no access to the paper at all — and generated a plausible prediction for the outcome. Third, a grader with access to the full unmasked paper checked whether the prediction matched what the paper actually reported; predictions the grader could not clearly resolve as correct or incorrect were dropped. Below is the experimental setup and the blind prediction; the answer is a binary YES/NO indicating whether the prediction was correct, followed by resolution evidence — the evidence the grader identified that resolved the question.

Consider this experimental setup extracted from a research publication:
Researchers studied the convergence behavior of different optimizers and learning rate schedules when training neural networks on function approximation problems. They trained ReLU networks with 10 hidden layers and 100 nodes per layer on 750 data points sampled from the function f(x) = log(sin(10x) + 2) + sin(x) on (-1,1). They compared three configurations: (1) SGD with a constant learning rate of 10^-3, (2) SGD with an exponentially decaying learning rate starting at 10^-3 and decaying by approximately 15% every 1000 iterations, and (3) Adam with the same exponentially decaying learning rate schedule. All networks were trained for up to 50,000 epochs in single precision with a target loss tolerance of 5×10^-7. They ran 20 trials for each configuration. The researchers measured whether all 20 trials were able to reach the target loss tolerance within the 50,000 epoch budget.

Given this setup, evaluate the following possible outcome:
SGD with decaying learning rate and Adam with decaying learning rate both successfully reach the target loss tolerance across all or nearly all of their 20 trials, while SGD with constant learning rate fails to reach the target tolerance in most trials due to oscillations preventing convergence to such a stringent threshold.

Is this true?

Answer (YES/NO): NO